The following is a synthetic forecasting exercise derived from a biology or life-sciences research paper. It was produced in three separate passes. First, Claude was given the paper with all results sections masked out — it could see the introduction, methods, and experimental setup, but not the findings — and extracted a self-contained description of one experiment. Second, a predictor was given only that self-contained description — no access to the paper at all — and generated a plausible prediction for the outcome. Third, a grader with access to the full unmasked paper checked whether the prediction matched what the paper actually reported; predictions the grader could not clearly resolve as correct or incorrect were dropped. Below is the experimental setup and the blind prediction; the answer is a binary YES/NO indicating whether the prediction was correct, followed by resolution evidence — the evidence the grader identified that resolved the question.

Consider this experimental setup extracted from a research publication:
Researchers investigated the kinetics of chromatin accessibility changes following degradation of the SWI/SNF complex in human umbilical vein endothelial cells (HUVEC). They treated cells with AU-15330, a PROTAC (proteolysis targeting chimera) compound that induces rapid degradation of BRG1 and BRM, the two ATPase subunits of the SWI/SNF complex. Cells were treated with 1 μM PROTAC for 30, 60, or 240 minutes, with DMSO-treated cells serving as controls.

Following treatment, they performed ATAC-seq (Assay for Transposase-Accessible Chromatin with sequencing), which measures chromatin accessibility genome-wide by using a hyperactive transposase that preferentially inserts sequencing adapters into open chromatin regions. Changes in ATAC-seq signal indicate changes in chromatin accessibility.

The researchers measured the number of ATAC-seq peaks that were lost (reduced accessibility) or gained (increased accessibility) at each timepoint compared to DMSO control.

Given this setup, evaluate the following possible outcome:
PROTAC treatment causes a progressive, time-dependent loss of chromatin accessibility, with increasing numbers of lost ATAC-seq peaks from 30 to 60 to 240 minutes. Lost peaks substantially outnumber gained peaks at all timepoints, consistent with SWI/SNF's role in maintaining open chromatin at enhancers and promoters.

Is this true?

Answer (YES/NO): NO